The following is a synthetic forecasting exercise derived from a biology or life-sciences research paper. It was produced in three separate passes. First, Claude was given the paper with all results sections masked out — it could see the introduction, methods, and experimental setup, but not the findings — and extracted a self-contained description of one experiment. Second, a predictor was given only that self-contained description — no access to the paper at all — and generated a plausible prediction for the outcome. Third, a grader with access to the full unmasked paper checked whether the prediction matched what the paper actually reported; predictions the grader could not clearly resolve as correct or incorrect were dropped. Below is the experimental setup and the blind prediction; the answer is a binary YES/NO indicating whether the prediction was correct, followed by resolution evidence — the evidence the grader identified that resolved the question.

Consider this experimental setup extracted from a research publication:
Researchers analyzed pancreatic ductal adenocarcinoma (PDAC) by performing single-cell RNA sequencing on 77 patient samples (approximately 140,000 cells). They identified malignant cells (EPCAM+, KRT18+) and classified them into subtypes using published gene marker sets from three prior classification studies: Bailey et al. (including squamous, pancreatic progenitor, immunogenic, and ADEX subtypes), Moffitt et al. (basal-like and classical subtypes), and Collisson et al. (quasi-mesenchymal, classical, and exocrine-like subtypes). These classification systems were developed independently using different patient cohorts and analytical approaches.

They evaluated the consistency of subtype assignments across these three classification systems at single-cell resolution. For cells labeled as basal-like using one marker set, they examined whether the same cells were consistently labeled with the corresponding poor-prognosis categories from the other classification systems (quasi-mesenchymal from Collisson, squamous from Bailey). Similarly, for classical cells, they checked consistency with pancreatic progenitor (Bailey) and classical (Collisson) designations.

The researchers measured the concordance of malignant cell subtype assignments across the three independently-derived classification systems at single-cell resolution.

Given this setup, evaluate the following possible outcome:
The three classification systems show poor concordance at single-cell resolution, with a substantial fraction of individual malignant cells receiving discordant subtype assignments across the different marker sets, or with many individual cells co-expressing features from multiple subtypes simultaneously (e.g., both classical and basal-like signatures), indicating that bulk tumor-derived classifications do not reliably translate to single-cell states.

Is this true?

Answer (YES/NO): NO